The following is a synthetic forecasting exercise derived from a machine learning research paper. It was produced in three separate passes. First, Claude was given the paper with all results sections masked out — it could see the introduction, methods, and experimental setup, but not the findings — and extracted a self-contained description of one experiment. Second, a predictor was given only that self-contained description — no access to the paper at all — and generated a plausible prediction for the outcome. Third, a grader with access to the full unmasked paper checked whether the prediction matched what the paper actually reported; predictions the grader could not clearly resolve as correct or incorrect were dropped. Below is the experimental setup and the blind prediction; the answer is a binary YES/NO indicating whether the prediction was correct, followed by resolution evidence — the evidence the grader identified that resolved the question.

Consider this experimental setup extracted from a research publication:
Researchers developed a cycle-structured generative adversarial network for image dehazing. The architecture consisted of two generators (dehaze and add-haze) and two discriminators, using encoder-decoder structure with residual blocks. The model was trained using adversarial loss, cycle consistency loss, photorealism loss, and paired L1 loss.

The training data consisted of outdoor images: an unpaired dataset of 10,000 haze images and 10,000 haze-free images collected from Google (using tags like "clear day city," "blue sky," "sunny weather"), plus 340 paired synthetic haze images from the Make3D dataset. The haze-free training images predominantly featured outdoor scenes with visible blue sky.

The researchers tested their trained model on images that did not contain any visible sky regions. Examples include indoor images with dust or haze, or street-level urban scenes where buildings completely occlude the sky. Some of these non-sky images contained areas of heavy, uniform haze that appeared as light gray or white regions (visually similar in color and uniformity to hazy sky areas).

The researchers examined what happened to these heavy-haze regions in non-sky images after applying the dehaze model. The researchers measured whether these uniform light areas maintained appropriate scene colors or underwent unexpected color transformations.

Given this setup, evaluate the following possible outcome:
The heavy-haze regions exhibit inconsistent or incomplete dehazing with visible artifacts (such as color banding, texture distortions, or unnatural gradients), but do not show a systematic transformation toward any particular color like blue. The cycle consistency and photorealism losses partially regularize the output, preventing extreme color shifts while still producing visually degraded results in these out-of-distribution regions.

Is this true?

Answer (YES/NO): NO